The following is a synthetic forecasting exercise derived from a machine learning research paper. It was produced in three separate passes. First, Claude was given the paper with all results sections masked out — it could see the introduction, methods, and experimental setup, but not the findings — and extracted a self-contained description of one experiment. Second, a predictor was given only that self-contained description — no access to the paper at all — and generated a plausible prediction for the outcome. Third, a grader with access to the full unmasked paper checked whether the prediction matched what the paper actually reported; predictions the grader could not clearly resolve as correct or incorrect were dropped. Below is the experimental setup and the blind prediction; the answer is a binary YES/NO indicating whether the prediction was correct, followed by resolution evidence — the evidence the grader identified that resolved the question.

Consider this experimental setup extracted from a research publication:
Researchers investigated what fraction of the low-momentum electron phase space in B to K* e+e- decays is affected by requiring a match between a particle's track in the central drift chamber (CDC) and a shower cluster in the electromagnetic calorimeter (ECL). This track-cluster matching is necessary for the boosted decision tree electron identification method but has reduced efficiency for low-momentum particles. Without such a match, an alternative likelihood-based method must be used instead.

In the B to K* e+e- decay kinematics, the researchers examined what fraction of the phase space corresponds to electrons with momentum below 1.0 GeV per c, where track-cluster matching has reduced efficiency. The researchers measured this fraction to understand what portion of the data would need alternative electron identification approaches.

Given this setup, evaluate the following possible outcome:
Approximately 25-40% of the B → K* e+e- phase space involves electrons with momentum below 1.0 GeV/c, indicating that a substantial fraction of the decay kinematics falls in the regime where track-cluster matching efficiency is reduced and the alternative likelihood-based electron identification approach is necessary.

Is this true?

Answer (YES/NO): NO